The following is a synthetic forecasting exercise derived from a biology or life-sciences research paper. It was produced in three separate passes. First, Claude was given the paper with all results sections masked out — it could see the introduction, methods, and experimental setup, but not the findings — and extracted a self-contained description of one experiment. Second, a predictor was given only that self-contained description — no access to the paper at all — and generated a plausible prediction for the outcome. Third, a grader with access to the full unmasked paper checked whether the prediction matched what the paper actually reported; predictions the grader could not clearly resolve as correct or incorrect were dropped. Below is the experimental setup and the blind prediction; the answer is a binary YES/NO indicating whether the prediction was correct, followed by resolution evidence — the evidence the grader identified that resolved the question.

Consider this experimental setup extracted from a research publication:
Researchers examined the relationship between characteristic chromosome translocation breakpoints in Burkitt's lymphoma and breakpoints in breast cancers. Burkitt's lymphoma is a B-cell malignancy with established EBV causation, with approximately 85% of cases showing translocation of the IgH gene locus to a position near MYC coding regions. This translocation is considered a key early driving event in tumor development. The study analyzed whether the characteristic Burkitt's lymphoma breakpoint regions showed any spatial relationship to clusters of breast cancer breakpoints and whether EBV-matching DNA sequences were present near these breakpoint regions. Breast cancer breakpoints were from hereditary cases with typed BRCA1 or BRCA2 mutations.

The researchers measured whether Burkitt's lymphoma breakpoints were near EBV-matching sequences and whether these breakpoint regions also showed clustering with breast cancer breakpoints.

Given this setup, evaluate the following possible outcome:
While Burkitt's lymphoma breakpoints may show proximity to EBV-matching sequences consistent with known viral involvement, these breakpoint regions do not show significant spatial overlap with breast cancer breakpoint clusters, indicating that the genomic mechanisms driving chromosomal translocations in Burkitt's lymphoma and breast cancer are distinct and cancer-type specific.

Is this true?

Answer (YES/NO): NO